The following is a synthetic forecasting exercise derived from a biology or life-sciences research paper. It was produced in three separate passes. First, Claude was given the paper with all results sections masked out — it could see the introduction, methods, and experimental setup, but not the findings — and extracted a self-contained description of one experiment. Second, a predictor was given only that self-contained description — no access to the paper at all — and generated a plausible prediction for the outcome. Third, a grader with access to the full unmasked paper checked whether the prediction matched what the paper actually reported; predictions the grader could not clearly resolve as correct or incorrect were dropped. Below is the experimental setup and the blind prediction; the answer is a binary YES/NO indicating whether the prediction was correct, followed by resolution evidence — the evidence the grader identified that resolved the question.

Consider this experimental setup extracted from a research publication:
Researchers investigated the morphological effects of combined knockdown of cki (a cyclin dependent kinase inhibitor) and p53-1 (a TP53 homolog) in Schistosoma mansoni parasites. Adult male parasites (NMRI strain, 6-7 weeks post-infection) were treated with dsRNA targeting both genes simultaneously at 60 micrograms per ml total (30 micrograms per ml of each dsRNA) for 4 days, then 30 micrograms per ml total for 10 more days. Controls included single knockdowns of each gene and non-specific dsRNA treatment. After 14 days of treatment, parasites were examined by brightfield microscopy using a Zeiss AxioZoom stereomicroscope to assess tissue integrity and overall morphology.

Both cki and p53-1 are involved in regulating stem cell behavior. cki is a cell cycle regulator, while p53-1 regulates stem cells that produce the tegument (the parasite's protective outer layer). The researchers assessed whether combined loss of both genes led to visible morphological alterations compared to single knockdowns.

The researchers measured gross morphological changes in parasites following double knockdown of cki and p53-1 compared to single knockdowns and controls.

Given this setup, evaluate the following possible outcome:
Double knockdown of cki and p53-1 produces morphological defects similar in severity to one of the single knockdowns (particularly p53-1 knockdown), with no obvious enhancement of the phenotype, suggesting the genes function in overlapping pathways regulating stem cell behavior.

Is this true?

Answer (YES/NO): NO